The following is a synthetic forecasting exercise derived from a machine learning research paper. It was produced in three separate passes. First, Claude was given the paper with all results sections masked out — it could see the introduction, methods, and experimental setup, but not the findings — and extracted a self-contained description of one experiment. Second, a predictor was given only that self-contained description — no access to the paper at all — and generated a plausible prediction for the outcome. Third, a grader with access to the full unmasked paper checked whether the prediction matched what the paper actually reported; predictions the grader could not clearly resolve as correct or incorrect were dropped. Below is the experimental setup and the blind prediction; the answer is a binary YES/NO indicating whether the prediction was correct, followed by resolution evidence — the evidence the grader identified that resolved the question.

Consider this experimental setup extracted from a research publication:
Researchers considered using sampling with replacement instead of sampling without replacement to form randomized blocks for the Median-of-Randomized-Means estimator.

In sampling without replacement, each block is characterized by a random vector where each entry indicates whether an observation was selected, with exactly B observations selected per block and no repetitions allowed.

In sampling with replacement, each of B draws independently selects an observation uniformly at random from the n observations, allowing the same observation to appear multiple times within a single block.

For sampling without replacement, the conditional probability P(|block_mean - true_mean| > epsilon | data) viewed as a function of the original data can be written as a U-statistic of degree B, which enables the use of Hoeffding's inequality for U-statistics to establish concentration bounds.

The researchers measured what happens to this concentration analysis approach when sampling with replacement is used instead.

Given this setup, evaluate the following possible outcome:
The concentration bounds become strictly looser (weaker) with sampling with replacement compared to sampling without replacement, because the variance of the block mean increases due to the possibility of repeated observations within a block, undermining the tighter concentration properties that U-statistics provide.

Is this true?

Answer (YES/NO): YES